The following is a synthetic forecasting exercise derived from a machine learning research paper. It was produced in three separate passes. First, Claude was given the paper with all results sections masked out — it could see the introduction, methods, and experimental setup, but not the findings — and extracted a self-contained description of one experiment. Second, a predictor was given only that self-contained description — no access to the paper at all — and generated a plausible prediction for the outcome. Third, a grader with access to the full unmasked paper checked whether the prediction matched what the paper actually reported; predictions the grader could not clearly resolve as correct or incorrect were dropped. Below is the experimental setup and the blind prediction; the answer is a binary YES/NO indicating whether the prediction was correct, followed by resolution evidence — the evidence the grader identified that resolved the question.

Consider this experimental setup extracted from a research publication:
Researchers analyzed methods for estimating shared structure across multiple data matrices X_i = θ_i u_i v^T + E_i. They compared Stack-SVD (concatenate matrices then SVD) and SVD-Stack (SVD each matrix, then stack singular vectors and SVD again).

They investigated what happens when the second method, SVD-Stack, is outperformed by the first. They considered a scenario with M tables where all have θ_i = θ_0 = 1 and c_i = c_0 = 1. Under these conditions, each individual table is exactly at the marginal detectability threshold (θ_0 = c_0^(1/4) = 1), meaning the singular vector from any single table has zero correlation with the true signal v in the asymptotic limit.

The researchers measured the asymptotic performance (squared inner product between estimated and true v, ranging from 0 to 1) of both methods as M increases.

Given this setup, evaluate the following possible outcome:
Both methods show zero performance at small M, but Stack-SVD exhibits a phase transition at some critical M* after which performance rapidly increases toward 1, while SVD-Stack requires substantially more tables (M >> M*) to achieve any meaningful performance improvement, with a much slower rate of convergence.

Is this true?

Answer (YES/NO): NO